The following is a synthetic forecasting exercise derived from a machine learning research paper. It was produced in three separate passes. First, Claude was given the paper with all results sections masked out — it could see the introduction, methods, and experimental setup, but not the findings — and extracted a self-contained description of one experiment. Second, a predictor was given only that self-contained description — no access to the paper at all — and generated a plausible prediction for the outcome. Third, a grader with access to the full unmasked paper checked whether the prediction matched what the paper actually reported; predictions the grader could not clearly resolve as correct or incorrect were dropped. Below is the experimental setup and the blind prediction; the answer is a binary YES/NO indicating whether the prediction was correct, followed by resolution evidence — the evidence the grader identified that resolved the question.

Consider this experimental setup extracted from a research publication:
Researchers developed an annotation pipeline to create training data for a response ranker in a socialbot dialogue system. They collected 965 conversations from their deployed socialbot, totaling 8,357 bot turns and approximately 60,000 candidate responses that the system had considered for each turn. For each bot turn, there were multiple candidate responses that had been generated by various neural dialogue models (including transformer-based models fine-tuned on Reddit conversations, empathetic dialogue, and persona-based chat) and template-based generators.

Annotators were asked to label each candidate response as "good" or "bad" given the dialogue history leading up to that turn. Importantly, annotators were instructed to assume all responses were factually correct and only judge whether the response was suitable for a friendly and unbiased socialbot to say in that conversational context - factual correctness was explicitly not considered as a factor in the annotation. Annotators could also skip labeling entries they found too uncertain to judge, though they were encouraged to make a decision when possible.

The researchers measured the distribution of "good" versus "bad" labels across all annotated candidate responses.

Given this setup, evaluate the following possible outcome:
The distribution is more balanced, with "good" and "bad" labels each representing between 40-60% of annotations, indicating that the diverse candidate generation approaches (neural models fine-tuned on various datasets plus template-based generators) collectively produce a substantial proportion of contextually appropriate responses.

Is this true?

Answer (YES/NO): YES